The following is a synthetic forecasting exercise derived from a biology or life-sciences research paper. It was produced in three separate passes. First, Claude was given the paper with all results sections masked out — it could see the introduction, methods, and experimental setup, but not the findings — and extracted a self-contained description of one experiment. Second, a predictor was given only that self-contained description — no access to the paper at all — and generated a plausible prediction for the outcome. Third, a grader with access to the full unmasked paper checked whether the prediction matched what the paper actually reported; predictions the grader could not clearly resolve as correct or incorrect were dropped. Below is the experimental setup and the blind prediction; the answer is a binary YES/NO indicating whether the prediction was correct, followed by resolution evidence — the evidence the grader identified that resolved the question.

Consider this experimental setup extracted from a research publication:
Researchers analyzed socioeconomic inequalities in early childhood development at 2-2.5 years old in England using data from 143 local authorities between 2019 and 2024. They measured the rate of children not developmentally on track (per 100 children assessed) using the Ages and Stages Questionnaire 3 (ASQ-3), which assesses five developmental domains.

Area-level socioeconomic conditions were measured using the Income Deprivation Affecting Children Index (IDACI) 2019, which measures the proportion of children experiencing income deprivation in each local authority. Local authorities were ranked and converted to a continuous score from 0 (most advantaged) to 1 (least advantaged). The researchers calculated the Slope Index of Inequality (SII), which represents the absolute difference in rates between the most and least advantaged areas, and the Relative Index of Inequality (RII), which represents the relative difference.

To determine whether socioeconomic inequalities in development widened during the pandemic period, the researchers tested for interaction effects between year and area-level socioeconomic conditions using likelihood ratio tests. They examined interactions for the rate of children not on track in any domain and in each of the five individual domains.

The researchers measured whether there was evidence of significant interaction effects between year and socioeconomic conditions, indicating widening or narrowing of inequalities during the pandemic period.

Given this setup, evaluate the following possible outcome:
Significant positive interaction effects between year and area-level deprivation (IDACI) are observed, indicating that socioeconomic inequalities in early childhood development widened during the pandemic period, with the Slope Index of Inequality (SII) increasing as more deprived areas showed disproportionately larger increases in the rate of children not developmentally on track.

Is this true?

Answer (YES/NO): NO